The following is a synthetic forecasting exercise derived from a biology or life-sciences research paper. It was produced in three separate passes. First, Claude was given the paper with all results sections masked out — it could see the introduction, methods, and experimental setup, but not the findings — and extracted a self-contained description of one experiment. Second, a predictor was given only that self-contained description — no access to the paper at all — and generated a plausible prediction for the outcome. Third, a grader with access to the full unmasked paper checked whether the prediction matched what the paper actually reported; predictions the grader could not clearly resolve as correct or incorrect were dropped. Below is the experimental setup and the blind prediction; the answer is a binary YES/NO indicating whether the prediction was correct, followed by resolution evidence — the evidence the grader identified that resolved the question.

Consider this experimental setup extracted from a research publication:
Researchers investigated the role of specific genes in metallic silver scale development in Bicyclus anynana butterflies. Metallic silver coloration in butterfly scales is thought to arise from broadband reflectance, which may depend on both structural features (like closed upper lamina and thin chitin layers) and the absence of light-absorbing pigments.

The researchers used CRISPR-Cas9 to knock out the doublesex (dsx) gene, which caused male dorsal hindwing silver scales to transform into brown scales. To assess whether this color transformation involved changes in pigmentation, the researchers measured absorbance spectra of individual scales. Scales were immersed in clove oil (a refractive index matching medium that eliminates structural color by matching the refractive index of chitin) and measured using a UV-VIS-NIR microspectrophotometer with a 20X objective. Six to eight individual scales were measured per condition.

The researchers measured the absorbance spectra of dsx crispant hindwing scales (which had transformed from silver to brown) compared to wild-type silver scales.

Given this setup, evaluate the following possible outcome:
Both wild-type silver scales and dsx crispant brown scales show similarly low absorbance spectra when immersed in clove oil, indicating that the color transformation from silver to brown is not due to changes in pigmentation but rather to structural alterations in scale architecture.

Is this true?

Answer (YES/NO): NO